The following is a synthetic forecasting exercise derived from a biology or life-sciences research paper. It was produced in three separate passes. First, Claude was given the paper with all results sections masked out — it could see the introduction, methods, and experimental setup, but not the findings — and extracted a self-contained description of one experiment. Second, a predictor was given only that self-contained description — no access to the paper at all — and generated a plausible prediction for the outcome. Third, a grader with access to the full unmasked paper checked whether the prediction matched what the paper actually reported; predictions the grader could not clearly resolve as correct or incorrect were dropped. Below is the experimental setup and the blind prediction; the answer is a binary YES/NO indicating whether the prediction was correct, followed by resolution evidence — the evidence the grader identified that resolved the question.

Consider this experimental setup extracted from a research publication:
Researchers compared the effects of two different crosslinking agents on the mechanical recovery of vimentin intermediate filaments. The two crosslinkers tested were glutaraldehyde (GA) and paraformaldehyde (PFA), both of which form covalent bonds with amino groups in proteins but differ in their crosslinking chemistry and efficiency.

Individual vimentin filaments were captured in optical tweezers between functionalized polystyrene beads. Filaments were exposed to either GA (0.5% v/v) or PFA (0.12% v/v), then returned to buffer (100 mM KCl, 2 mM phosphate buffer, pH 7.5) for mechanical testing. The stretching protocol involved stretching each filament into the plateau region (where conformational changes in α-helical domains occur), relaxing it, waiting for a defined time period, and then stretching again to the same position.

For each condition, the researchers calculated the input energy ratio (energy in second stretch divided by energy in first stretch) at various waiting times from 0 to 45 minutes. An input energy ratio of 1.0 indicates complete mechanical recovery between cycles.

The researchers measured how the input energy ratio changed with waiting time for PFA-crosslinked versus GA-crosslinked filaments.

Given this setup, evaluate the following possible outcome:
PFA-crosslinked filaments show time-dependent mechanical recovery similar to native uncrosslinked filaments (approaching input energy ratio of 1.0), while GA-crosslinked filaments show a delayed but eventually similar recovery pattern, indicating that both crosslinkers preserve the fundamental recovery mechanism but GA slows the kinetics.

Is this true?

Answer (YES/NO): NO